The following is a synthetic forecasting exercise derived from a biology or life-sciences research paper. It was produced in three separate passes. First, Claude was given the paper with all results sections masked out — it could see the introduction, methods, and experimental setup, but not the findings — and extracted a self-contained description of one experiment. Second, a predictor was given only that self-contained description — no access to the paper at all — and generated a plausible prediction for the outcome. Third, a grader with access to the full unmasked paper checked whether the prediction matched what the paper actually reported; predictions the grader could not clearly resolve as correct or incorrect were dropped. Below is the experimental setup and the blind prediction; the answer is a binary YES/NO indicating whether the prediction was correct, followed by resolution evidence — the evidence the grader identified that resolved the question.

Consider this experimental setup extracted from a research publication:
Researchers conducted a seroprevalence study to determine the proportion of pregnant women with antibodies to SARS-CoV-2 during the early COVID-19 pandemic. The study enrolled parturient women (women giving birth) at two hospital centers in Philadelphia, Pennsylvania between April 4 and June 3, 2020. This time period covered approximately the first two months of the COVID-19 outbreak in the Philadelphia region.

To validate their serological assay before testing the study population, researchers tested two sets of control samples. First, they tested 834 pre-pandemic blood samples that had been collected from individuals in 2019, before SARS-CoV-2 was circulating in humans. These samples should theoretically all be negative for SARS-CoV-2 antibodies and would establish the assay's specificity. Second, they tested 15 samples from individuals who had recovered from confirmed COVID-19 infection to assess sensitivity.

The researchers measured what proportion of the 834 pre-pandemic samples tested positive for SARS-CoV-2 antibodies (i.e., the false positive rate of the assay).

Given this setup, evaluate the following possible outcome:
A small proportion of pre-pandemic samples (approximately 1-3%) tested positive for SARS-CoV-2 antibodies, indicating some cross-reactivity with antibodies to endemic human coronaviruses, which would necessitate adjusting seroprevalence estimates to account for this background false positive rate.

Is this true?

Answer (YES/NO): YES